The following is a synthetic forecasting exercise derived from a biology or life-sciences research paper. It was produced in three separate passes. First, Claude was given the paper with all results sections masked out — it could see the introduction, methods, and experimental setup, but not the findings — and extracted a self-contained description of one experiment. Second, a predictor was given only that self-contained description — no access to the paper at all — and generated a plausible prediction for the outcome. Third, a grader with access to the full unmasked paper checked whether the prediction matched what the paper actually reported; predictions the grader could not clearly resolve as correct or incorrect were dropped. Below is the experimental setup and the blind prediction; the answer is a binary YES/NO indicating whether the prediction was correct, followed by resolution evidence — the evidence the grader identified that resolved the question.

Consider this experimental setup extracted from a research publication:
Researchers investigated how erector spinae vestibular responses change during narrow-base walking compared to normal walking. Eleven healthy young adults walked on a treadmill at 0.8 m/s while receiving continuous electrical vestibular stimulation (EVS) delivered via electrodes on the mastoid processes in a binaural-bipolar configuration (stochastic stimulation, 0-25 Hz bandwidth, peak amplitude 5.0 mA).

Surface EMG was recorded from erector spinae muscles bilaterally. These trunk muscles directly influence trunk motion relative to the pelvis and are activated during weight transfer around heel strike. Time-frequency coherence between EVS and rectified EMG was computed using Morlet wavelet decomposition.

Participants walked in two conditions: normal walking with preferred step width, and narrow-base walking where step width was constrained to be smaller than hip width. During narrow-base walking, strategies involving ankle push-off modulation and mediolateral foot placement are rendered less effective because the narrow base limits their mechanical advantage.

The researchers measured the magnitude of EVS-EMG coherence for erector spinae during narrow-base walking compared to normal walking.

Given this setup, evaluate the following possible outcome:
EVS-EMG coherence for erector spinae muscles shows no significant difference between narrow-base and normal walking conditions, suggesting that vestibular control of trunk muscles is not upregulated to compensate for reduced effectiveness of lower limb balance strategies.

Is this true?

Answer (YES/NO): NO